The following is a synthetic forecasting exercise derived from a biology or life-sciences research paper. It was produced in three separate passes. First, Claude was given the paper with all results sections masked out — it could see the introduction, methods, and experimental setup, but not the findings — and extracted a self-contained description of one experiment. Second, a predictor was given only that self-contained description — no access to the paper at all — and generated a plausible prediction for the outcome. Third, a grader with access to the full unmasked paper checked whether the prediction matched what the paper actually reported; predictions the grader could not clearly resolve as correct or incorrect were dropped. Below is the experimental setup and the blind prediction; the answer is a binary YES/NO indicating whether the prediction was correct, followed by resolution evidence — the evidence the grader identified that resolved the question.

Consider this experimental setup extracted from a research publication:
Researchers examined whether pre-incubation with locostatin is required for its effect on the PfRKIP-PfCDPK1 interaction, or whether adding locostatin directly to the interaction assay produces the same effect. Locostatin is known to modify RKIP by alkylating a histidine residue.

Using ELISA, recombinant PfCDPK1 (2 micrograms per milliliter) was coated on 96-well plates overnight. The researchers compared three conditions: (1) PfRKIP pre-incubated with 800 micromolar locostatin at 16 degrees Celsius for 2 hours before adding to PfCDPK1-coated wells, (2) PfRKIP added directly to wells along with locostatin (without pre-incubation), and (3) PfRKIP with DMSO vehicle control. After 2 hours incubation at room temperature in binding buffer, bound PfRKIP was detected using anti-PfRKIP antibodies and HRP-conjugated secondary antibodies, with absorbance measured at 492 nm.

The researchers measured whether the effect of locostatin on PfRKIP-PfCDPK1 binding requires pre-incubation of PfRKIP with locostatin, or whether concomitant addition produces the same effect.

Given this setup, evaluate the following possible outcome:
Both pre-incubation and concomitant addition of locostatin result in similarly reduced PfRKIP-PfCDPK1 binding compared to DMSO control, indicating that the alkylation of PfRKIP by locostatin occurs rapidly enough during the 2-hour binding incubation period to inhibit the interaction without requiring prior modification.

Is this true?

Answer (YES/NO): NO